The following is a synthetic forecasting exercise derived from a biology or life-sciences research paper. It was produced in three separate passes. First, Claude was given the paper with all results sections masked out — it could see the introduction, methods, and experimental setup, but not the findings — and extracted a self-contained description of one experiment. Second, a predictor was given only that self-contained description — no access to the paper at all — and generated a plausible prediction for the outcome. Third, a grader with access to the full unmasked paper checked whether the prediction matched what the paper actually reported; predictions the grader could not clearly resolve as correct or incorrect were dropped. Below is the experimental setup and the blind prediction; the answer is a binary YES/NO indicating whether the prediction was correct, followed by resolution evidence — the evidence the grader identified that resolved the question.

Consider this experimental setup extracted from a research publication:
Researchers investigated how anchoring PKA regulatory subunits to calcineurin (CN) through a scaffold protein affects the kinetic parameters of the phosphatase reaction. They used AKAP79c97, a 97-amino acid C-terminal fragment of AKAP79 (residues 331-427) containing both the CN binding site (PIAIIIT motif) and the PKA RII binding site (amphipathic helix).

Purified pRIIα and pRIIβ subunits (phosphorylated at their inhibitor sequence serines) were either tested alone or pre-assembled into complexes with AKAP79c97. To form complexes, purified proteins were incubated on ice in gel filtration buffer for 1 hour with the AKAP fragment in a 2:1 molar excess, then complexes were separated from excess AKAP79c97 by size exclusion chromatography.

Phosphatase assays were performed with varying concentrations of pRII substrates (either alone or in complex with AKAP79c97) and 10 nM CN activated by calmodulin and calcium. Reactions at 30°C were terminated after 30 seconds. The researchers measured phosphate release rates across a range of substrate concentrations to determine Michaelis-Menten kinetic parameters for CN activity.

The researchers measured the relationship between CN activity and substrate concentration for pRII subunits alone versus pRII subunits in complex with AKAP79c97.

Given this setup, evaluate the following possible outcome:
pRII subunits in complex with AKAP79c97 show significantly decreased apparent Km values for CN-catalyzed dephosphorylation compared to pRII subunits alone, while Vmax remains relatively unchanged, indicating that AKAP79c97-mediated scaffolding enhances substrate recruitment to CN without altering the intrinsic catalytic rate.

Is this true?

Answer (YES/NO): NO